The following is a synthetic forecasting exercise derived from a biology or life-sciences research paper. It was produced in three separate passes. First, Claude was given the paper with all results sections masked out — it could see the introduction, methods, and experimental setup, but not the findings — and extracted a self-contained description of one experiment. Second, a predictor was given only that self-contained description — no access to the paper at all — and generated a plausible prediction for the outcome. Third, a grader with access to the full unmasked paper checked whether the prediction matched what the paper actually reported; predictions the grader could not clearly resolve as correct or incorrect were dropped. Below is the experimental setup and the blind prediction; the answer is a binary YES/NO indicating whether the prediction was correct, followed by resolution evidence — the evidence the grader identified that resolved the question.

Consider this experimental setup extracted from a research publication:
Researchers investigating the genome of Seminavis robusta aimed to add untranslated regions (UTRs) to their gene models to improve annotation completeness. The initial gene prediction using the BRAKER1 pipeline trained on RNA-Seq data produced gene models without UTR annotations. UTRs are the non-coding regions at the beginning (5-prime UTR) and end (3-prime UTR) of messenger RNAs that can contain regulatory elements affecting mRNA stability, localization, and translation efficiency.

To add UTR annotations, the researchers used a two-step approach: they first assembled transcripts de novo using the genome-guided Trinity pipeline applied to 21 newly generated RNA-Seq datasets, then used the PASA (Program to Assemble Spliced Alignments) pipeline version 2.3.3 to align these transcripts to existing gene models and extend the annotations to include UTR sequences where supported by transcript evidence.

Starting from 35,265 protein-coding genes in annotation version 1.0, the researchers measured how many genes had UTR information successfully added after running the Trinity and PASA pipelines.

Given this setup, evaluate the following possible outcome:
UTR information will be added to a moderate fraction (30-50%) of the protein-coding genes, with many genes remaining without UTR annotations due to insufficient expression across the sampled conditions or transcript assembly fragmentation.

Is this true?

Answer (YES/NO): YES